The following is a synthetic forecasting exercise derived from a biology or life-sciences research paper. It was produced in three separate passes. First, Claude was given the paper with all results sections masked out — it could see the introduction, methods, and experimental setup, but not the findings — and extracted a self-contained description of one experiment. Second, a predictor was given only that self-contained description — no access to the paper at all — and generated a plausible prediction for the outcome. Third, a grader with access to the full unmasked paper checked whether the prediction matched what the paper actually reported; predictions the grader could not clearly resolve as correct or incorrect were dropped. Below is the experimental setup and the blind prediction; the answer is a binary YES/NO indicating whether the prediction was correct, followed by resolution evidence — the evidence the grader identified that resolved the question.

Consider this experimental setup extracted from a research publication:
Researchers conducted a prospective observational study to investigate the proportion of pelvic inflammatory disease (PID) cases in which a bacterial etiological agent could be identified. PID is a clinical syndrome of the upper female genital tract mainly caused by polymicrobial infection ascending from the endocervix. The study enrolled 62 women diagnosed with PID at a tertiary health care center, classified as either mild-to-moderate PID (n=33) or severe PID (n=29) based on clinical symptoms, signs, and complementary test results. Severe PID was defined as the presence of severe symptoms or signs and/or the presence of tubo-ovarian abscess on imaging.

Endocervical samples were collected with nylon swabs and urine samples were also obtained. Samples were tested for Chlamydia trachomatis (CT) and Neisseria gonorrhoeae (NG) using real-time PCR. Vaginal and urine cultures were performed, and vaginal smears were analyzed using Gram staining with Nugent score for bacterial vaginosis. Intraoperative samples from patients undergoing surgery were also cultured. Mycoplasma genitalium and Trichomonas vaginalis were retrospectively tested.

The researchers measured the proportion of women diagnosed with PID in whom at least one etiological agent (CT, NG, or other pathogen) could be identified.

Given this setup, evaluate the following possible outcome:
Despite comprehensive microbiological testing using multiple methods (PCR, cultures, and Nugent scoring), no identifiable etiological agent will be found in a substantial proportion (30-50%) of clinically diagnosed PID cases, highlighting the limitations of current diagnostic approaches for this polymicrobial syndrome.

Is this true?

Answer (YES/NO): NO